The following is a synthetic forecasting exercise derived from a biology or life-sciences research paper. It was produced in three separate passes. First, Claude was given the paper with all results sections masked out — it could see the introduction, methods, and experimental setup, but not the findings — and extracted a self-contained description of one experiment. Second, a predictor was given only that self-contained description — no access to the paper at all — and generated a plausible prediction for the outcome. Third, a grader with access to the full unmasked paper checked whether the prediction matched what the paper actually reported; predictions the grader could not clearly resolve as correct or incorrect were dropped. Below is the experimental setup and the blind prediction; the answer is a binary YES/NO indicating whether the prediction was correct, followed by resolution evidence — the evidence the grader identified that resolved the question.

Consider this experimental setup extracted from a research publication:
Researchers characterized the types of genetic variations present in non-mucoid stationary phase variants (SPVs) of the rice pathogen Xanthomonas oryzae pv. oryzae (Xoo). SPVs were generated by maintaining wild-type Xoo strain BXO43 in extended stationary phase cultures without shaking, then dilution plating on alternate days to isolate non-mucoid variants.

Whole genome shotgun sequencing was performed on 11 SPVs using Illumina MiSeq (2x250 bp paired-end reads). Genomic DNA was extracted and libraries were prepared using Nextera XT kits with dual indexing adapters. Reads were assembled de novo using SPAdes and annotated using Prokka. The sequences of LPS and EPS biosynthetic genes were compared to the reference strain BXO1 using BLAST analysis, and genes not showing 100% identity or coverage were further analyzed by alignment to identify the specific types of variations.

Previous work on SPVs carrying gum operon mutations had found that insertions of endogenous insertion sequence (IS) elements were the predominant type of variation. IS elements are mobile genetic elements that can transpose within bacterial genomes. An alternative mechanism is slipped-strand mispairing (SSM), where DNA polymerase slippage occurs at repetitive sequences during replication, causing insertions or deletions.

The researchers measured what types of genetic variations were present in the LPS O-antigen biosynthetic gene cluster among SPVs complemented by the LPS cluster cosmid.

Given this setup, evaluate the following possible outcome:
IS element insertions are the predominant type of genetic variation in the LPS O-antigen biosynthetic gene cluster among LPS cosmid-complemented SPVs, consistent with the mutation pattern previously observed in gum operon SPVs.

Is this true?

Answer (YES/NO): NO